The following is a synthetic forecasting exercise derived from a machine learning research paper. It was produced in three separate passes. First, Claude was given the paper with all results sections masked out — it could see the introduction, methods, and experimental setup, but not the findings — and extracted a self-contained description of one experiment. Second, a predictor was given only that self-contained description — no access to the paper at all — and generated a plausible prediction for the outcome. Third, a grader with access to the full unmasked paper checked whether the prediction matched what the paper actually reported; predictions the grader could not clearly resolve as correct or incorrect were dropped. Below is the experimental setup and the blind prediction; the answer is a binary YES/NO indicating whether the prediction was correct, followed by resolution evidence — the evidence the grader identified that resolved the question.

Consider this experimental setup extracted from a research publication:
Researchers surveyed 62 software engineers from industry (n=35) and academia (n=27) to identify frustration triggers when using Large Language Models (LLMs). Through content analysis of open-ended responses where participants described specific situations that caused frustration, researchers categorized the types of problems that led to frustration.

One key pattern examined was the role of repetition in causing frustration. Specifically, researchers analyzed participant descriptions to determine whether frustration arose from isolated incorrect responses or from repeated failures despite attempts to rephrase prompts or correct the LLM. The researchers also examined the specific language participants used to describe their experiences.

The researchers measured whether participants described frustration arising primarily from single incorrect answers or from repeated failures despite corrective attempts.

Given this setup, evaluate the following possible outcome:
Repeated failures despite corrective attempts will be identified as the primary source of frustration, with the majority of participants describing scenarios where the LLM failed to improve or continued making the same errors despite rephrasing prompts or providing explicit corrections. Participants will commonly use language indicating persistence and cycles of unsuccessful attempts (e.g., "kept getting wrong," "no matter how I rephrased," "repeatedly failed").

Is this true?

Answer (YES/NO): YES